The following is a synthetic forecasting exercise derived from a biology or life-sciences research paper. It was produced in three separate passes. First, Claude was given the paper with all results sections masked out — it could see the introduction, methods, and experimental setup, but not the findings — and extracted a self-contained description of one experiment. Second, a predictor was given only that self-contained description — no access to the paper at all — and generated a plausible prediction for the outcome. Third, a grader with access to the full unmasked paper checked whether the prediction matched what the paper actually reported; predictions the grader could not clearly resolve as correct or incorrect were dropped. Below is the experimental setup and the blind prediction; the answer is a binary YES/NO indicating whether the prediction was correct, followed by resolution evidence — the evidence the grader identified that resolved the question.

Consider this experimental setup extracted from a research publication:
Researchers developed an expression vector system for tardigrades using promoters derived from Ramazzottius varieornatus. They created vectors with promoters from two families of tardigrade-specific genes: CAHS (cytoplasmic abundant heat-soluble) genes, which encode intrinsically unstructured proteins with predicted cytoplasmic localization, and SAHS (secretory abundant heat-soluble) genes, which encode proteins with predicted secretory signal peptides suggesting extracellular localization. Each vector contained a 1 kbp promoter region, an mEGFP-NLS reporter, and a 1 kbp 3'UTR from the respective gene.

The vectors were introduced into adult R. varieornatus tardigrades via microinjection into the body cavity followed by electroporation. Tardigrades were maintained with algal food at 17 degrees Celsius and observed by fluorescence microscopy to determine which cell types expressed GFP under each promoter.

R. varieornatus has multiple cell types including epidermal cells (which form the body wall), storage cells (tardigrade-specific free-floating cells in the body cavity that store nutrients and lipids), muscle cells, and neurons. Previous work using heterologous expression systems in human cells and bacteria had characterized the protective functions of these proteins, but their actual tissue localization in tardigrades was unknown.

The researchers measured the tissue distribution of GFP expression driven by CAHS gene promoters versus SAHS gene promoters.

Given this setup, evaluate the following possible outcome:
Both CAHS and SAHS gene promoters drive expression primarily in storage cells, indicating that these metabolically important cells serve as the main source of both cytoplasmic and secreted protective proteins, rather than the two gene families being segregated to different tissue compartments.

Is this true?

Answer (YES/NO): NO